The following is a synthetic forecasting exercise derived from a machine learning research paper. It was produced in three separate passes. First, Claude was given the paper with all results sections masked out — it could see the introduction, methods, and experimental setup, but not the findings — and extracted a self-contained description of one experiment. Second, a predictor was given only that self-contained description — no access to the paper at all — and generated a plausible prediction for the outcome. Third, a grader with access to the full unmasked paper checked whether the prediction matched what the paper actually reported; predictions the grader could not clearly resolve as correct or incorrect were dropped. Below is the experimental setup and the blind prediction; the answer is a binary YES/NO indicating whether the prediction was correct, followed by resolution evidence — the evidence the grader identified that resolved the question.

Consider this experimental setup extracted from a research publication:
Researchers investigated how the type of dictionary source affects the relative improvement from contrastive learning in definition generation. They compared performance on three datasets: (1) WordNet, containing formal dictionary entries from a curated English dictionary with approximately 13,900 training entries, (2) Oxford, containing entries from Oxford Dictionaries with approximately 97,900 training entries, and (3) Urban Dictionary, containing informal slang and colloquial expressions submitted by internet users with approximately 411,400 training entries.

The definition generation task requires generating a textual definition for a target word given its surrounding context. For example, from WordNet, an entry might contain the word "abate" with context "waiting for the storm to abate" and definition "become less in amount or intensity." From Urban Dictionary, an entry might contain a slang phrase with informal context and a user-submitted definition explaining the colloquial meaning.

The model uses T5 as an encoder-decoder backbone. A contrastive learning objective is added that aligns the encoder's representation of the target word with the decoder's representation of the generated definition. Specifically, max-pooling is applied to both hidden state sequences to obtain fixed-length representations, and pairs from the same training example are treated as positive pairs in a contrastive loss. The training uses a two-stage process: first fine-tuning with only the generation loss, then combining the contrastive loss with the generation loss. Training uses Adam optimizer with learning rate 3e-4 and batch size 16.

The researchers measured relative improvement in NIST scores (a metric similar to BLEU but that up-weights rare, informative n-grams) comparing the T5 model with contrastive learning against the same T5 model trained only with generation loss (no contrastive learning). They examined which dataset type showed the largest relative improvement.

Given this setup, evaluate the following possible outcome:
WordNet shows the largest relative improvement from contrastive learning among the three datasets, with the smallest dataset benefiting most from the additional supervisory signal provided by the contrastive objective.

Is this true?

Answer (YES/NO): NO